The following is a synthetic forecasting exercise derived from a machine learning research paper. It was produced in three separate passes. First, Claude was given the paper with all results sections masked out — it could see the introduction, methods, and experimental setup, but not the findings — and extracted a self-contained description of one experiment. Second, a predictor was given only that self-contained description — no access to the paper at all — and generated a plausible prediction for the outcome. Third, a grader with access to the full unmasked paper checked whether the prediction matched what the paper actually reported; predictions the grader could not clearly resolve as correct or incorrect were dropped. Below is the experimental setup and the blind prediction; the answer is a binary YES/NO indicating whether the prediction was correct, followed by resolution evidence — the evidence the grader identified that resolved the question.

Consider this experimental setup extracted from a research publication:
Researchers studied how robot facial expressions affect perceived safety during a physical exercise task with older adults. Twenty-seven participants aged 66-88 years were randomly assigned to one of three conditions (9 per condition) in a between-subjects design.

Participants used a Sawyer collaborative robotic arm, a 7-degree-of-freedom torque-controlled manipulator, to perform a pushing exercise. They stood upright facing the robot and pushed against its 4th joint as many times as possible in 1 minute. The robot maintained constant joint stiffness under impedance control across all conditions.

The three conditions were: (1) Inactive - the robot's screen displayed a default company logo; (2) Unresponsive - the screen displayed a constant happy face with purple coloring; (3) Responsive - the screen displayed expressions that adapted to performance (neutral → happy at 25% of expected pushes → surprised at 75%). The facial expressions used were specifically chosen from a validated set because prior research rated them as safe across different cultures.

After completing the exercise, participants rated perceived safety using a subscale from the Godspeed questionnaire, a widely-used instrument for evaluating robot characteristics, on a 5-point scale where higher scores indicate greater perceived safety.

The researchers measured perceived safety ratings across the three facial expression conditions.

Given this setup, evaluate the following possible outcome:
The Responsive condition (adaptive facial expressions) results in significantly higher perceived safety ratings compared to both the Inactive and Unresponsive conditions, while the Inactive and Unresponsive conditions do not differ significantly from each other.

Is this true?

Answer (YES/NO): NO